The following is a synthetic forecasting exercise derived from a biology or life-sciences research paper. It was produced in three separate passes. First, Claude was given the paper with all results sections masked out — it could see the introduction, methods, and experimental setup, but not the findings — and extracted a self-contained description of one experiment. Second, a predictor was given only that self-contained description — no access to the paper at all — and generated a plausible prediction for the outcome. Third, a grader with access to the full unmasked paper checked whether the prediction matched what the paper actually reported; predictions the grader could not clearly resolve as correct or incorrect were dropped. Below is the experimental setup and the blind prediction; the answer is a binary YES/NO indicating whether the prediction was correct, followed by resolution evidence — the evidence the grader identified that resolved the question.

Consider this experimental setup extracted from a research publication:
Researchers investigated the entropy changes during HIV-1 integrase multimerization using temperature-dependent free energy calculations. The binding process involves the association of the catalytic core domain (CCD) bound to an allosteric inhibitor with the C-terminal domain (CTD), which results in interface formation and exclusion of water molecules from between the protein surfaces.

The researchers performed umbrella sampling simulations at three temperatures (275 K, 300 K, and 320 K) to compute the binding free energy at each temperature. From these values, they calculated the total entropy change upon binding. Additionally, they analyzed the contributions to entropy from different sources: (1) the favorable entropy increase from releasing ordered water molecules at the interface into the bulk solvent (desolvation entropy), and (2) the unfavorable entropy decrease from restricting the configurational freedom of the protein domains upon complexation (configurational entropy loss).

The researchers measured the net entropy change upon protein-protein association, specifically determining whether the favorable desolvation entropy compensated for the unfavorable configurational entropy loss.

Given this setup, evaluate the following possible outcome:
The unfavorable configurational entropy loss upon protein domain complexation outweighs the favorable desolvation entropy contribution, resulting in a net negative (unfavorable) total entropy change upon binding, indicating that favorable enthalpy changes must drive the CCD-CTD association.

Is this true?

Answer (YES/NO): YES